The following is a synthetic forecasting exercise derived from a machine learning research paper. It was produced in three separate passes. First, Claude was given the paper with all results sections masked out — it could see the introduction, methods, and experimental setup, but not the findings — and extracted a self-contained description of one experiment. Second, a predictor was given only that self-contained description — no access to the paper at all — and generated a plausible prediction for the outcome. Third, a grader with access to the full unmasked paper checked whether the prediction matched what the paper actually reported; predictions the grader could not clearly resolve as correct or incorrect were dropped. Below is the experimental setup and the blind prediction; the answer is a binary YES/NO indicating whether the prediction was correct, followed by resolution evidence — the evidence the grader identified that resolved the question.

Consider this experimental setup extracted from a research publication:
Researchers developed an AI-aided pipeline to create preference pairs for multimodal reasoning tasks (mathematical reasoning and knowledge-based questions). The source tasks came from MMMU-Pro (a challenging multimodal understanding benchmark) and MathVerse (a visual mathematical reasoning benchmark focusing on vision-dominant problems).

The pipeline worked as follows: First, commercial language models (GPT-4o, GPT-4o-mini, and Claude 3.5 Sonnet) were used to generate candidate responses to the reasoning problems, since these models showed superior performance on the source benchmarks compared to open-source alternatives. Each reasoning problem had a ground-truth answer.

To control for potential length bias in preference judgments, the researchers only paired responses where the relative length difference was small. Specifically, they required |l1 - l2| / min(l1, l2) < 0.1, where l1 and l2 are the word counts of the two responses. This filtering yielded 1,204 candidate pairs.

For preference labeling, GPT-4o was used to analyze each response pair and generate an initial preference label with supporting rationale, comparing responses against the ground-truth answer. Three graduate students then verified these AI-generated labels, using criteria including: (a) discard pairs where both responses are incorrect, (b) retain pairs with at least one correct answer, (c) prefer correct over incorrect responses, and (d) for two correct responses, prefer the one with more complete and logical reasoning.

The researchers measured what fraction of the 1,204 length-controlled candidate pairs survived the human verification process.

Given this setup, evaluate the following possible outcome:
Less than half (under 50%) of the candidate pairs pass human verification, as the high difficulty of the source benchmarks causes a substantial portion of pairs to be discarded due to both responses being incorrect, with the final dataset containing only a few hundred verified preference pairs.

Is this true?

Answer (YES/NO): YES